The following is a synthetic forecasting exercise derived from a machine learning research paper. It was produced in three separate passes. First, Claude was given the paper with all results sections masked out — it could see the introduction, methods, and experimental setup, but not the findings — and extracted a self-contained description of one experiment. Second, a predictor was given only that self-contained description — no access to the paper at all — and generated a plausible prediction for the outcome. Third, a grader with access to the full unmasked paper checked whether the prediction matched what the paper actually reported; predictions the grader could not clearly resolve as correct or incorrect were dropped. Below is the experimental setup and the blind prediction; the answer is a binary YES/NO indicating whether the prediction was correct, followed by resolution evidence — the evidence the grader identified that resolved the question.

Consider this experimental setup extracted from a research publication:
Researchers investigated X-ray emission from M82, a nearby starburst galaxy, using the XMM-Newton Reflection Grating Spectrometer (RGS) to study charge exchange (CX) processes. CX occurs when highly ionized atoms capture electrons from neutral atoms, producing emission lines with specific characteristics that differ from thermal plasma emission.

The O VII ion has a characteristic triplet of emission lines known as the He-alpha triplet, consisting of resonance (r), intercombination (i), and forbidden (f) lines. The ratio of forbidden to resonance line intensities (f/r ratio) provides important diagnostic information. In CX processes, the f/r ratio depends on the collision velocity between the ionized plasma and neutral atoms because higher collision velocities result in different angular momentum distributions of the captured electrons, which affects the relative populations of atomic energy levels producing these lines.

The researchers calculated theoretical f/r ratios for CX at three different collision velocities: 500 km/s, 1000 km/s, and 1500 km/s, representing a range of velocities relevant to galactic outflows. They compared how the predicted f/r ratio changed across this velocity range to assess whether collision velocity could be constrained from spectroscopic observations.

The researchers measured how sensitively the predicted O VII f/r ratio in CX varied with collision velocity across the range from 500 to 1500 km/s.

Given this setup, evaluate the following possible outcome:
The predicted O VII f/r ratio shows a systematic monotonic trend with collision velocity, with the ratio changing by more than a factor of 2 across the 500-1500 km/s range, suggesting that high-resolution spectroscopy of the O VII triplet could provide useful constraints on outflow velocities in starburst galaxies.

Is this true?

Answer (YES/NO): NO